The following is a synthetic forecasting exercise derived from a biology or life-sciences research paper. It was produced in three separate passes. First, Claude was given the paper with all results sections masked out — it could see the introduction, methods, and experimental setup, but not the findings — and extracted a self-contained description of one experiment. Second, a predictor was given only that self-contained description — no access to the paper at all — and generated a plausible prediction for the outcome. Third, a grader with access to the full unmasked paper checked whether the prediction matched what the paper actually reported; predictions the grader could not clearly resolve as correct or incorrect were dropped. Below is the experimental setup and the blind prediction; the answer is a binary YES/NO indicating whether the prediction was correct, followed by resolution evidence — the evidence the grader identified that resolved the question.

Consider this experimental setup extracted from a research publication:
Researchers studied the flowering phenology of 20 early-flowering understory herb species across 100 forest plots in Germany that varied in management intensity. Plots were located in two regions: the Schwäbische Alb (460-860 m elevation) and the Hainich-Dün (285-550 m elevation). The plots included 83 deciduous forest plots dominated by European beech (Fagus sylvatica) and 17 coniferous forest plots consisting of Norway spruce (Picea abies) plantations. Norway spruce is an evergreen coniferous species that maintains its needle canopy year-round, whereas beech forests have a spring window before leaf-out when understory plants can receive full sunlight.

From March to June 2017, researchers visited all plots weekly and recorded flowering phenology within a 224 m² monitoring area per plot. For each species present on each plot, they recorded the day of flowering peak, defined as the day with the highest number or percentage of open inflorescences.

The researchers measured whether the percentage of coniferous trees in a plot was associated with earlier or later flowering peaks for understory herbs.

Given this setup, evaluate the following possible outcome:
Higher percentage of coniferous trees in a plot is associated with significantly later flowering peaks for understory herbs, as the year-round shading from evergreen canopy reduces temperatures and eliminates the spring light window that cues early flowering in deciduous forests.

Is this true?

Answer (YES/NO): YES